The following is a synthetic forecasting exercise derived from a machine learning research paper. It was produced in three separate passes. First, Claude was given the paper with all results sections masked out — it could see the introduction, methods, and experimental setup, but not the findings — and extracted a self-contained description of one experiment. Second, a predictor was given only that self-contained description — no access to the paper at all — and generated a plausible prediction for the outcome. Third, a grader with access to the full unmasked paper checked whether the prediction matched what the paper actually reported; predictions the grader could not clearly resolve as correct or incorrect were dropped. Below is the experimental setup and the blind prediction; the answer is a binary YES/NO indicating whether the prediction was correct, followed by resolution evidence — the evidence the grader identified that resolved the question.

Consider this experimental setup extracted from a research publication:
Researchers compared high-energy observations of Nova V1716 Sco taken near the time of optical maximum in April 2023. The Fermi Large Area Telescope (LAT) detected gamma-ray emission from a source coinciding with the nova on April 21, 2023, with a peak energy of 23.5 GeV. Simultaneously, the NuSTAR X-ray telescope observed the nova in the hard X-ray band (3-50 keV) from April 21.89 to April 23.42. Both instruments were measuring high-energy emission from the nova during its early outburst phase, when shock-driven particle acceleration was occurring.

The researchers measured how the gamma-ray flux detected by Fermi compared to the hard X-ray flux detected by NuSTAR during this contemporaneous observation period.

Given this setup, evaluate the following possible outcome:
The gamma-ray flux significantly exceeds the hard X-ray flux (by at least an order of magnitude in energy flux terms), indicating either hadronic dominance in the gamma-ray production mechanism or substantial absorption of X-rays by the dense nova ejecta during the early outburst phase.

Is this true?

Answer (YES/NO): YES